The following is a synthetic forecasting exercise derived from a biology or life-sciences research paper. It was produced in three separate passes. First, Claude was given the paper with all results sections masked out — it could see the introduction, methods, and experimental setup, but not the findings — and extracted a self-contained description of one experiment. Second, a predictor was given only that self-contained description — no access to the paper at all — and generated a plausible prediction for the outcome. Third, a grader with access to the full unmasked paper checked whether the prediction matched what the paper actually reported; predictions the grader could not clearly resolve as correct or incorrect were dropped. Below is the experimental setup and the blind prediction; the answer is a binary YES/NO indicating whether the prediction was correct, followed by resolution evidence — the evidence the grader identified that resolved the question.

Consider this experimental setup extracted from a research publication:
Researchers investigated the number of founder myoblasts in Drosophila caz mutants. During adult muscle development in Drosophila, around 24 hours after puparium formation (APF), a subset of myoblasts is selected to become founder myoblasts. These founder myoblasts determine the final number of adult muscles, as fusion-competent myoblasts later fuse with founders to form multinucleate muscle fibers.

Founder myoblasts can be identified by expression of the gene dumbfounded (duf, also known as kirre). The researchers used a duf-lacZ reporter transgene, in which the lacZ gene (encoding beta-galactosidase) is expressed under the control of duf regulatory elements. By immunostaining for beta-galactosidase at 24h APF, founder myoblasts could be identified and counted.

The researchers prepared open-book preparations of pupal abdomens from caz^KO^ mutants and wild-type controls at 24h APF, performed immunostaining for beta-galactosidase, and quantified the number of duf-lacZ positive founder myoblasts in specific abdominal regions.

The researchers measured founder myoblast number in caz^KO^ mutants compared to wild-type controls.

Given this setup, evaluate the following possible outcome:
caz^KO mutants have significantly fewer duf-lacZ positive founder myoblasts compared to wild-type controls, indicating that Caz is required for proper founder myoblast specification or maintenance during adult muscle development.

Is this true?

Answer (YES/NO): YES